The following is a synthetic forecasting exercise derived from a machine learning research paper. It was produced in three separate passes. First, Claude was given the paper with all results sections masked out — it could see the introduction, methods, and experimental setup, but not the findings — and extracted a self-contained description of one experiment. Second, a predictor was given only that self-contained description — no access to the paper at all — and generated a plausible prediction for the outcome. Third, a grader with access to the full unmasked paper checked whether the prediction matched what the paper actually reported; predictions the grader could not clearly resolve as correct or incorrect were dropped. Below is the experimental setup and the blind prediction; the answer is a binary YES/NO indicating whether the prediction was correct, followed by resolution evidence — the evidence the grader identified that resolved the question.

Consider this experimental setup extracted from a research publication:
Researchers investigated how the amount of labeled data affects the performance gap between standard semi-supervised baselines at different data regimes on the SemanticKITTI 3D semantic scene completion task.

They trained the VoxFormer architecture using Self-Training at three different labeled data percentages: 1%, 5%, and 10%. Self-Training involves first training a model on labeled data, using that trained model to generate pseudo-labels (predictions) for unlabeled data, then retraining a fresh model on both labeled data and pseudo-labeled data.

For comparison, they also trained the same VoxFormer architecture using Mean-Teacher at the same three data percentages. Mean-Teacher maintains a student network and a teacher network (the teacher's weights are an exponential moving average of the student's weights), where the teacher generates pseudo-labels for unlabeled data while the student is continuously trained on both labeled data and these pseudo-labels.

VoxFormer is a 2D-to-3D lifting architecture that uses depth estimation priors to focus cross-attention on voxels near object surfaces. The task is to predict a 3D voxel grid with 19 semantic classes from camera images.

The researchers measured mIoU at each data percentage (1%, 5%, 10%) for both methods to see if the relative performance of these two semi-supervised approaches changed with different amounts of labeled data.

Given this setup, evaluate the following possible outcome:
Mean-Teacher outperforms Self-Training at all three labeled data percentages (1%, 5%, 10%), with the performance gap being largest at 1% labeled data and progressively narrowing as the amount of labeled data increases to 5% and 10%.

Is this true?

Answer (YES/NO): NO